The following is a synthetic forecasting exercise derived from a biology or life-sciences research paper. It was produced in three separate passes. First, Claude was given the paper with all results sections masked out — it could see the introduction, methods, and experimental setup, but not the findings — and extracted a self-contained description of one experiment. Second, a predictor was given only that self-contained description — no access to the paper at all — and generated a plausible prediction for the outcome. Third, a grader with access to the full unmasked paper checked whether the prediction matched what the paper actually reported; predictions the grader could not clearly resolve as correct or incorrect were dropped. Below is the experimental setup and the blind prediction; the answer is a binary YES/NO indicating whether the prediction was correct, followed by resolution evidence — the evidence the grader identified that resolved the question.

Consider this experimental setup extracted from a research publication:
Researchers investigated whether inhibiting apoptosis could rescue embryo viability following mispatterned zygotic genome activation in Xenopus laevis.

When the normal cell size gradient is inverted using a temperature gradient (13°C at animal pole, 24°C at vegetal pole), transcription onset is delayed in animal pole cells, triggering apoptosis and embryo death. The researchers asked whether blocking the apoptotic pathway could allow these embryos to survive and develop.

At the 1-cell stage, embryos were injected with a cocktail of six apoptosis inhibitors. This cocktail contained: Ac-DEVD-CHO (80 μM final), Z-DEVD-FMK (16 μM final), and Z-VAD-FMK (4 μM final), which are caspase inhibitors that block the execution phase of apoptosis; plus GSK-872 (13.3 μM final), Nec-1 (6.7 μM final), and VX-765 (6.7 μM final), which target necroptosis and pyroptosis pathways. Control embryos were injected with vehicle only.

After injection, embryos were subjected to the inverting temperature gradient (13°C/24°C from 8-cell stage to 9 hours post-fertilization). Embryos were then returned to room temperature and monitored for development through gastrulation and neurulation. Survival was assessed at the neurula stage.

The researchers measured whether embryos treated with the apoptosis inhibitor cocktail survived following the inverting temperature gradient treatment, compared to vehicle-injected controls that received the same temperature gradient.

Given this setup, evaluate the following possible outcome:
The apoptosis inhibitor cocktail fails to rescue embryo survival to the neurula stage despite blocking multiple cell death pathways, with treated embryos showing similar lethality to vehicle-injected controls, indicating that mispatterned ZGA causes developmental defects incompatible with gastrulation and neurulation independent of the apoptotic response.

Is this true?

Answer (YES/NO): NO